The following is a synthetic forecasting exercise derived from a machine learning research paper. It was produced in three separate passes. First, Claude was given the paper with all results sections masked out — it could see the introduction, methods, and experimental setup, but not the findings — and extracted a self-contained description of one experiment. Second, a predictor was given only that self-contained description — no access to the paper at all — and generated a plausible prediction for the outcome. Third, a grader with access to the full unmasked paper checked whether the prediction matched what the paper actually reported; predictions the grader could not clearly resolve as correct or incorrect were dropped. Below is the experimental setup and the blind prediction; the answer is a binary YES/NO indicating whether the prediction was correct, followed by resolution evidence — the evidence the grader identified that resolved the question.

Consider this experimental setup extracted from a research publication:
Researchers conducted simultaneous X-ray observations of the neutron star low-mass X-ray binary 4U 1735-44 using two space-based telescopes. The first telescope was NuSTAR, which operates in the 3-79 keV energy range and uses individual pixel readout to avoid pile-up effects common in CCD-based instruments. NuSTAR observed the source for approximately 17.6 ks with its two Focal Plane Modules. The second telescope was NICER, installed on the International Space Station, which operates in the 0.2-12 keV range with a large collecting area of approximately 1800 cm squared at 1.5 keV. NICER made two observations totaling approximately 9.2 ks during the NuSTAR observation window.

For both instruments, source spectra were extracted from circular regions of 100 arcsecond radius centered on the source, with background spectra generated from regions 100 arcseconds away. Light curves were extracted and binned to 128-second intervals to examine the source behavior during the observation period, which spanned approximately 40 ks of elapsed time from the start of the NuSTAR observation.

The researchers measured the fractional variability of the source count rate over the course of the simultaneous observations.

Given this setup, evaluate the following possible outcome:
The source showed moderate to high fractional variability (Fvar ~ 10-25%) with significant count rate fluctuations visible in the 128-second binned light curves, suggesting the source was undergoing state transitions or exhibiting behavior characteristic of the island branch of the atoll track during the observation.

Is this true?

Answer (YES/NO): NO